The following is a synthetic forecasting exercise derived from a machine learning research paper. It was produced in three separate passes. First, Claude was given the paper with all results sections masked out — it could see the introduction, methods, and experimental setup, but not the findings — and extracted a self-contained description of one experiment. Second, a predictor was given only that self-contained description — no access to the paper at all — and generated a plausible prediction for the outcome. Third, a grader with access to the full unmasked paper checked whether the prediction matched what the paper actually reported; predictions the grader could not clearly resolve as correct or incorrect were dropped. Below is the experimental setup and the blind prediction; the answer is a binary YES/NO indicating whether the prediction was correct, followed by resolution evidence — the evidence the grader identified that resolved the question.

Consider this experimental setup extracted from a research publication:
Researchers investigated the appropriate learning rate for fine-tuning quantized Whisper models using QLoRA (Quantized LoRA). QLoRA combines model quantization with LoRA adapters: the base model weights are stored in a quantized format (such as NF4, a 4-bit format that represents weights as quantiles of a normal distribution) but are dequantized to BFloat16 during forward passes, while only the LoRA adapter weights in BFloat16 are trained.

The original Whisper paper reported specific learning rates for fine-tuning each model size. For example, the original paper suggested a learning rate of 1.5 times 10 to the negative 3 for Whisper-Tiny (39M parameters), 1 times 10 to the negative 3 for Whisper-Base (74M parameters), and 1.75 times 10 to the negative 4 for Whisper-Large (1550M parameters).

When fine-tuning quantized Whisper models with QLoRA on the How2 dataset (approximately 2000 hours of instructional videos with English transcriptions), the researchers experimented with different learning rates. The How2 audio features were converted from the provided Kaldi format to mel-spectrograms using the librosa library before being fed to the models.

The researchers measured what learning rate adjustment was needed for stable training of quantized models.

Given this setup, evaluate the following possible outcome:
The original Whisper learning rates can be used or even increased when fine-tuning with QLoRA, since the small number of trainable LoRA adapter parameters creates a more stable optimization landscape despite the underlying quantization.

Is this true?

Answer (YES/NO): NO